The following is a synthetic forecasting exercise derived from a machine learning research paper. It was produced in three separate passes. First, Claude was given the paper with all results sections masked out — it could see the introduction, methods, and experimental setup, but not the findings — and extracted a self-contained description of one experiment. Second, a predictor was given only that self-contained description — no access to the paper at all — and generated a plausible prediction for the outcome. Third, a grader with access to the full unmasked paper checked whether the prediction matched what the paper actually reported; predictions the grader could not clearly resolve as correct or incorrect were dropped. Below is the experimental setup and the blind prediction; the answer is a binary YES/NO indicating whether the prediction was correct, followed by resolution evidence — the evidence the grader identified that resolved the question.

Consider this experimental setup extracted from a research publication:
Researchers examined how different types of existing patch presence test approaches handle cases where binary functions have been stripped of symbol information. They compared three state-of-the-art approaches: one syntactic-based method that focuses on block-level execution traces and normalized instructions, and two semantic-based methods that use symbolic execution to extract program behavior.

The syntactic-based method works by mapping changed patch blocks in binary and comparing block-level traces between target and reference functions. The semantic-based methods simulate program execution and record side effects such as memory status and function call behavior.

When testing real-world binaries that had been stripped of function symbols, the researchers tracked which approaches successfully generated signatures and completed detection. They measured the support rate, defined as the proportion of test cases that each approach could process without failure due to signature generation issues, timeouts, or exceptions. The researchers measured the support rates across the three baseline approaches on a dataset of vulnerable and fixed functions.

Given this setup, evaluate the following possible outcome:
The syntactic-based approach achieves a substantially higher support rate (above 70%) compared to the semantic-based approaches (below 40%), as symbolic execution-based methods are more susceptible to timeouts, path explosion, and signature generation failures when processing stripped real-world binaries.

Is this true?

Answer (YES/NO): NO